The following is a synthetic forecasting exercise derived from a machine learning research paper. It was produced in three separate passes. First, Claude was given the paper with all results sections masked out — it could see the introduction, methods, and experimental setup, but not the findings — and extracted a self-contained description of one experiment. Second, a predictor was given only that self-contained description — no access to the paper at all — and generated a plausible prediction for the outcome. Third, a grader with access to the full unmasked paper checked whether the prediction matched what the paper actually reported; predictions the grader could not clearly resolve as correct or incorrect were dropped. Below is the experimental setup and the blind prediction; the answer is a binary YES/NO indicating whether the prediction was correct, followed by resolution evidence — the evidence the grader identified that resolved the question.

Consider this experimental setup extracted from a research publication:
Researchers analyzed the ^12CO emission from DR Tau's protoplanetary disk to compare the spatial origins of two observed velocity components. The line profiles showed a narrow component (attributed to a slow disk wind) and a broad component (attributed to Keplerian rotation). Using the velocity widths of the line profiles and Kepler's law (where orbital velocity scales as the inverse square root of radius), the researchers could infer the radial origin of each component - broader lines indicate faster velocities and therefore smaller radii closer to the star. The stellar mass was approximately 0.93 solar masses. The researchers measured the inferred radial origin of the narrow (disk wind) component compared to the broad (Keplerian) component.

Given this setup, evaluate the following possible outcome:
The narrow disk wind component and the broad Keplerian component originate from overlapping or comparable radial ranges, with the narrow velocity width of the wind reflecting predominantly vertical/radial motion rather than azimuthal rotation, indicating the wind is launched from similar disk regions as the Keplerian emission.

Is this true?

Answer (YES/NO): NO